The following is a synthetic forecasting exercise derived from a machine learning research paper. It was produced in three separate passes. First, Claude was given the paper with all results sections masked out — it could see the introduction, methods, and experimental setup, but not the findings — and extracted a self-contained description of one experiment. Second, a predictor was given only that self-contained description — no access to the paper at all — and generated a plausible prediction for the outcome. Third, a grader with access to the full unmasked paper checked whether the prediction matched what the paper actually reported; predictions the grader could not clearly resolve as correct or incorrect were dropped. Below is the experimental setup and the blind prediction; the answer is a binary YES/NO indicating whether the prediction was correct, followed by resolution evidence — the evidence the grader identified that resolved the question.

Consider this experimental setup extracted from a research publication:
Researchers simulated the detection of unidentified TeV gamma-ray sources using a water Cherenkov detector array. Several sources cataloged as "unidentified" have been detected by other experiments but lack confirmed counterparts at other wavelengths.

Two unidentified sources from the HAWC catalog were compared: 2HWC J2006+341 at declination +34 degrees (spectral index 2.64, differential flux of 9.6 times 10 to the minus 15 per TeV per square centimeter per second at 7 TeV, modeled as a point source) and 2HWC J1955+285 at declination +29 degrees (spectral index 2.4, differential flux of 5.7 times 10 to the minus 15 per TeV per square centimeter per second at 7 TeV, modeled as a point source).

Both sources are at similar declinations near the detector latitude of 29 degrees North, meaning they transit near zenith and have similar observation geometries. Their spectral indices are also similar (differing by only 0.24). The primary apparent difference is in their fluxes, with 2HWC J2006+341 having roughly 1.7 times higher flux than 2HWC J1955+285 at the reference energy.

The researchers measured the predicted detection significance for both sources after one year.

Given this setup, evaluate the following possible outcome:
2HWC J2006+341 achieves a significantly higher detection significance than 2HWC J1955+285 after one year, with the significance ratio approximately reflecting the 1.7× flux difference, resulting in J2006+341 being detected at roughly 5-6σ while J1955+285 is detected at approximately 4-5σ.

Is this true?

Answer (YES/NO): NO